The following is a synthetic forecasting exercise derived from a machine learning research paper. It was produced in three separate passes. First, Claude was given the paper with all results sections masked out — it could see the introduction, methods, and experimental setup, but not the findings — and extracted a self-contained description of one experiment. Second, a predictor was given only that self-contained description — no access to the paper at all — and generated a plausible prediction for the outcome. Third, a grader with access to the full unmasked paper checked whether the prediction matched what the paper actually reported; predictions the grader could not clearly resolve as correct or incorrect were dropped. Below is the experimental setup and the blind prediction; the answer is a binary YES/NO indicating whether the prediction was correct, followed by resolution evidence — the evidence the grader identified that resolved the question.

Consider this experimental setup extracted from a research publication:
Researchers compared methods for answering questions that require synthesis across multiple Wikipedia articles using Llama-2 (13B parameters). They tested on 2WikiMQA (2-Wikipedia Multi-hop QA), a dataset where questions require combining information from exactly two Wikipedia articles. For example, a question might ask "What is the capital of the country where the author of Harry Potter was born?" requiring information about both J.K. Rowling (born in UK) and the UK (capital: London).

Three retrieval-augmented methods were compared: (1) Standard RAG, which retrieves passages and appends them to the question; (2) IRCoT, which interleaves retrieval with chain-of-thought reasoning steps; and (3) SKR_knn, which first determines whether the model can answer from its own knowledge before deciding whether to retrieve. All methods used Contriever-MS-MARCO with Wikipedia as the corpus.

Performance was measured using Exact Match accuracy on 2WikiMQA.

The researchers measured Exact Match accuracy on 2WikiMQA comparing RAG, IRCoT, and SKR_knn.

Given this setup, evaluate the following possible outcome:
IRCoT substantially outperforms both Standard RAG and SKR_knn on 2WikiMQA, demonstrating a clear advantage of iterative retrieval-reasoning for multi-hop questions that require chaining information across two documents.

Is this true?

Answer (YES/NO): NO